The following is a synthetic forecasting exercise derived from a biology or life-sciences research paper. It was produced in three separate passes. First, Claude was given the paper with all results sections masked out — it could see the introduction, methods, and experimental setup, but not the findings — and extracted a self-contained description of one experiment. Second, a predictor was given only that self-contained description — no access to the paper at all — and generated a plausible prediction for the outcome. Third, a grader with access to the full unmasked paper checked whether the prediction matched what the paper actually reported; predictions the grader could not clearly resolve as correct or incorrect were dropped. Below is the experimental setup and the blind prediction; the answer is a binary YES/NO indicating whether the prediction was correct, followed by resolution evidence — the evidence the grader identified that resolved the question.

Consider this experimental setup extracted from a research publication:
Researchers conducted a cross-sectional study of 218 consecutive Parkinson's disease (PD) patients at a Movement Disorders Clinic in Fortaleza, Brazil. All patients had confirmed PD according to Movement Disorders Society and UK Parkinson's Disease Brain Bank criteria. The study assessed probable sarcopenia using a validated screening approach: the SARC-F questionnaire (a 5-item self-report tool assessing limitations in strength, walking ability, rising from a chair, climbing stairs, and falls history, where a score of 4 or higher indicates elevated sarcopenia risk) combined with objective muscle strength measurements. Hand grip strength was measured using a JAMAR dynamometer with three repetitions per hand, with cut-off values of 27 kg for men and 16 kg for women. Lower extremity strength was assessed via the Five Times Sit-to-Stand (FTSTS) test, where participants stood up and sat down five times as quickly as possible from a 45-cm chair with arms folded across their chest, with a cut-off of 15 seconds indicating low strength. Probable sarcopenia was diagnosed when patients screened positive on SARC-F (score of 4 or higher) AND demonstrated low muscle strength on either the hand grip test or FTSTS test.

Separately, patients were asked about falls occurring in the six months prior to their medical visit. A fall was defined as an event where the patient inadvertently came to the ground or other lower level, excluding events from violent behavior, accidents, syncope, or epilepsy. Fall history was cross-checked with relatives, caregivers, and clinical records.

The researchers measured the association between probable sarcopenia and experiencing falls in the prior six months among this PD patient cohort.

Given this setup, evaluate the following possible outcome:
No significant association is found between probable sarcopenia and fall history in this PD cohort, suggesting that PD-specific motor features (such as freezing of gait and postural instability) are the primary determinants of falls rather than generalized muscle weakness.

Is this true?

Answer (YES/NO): NO